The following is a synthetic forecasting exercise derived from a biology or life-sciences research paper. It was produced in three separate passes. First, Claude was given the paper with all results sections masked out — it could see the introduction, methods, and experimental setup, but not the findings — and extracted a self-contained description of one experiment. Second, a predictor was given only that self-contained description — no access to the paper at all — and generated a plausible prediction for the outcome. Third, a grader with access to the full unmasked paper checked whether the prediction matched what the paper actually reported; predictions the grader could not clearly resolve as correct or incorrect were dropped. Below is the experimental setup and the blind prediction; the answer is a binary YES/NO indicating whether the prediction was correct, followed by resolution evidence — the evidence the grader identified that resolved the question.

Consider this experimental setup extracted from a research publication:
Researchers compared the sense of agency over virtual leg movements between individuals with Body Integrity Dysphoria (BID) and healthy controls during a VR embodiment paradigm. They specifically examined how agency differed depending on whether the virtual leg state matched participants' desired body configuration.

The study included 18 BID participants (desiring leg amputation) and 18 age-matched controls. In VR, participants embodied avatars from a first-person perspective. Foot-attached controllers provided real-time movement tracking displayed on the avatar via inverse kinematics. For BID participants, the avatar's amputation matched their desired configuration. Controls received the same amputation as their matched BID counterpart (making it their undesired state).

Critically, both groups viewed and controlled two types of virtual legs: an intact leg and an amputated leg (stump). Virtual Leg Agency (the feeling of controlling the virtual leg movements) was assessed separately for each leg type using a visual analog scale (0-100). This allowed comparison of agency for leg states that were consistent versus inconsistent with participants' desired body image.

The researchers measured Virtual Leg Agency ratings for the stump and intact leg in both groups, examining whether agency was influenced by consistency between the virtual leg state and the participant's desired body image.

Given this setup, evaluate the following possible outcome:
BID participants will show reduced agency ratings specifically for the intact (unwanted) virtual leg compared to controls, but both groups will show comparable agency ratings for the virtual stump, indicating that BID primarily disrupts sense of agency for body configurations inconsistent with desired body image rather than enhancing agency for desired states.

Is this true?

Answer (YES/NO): NO